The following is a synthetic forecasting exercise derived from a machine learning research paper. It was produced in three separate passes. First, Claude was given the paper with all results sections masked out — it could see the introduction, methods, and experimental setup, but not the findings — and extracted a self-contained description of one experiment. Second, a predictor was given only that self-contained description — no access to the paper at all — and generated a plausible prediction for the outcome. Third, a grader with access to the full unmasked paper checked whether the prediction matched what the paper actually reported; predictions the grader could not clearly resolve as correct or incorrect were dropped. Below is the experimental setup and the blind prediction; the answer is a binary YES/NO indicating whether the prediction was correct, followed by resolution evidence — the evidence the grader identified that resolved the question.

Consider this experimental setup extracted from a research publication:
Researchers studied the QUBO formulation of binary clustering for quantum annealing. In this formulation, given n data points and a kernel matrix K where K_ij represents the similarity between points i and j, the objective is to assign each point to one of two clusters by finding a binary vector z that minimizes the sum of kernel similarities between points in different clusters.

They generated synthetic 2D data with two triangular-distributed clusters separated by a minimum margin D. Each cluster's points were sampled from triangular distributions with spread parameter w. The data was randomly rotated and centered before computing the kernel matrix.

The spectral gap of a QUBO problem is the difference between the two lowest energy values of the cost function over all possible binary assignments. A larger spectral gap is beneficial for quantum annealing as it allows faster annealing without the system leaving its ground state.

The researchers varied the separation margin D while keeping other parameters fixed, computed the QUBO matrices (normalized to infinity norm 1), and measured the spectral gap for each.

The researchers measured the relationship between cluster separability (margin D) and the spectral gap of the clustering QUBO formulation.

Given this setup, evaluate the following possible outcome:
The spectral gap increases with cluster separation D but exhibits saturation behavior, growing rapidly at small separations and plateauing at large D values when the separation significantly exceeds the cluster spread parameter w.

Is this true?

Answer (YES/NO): NO